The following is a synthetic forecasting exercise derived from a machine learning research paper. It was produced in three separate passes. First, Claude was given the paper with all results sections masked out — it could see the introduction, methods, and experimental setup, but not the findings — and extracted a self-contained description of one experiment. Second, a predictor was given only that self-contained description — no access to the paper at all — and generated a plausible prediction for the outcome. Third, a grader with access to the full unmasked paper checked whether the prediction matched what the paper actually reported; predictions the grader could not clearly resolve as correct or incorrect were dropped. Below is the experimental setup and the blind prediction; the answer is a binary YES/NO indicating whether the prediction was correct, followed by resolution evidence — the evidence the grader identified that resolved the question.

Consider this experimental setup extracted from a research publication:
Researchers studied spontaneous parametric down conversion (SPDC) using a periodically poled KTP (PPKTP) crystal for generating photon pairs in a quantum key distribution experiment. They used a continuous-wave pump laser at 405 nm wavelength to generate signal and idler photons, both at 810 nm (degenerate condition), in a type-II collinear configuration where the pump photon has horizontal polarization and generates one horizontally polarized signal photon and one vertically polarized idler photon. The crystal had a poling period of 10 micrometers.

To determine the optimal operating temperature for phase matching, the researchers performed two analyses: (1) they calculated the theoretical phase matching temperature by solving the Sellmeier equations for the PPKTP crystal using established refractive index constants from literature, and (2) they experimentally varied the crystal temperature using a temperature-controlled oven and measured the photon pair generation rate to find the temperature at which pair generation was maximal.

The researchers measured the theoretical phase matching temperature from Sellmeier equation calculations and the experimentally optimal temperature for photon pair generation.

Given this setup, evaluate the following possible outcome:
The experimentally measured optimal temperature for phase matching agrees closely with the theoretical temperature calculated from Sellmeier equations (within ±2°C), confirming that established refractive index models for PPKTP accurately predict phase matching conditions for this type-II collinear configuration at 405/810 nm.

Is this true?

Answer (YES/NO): NO